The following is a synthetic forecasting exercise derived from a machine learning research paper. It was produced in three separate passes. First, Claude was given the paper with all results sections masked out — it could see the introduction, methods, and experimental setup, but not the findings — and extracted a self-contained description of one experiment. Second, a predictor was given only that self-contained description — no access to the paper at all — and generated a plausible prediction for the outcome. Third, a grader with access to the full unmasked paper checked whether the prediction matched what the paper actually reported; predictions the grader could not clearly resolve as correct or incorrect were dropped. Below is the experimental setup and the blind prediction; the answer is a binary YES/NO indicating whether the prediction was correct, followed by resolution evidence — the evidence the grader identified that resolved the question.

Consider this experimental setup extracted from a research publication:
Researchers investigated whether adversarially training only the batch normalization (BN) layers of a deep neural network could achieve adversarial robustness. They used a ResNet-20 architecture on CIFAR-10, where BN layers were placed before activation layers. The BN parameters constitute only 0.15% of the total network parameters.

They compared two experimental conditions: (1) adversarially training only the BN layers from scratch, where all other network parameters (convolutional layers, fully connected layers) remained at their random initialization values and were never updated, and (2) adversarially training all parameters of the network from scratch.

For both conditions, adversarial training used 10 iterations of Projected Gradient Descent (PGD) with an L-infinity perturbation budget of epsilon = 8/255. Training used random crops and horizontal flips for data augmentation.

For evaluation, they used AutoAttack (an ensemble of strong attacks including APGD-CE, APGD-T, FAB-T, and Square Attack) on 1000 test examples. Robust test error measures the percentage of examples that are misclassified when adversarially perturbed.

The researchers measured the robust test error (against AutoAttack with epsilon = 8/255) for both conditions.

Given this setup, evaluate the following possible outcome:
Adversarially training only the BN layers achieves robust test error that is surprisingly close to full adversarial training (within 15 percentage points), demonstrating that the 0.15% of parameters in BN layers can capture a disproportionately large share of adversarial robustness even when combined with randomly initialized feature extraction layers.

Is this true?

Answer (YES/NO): NO